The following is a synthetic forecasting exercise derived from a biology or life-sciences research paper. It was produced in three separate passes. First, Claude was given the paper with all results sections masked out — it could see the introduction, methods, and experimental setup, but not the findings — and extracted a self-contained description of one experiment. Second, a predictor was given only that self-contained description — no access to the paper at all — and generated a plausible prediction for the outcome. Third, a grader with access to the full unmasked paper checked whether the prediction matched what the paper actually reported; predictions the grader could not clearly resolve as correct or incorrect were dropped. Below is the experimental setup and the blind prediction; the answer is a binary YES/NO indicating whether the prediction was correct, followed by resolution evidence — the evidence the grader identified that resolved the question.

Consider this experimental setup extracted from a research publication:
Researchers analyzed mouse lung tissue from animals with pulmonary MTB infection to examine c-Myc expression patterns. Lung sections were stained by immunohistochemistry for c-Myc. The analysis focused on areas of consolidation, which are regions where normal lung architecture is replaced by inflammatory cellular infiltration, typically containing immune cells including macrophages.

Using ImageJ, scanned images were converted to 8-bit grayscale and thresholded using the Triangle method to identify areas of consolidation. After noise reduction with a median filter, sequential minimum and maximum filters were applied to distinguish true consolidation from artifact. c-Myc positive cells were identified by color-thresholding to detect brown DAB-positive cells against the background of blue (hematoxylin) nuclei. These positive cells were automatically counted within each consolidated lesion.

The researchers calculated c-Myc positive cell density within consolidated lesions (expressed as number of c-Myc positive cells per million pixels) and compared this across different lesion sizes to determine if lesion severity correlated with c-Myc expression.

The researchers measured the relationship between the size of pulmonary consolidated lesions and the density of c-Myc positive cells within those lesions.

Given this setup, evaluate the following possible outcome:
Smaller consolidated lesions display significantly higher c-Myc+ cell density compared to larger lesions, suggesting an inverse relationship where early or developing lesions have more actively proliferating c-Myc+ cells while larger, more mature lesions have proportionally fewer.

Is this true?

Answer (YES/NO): NO